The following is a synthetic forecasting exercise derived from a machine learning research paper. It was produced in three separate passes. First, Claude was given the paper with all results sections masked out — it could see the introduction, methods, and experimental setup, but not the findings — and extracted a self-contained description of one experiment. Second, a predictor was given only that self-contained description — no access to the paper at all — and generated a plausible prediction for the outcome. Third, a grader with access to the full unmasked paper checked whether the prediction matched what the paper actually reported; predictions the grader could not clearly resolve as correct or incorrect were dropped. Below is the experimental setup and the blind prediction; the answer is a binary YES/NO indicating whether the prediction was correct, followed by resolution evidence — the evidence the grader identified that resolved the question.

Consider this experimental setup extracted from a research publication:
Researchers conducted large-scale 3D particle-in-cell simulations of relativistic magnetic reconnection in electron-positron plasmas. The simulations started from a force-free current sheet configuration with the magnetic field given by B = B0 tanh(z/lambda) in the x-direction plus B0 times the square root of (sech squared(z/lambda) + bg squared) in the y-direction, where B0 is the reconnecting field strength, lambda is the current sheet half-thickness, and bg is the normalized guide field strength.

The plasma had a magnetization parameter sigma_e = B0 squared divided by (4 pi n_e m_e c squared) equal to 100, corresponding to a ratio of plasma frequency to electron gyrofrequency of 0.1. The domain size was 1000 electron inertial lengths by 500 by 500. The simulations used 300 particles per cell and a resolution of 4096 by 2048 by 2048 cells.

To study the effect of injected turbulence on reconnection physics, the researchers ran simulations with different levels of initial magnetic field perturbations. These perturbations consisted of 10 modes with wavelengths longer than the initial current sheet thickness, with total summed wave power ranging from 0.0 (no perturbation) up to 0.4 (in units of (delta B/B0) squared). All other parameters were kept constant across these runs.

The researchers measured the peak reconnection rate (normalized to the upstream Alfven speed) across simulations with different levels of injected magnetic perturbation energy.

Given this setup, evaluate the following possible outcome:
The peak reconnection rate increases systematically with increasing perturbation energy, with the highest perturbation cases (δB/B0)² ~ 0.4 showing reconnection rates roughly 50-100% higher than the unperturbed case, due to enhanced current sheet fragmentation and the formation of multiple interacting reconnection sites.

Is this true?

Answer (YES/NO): NO